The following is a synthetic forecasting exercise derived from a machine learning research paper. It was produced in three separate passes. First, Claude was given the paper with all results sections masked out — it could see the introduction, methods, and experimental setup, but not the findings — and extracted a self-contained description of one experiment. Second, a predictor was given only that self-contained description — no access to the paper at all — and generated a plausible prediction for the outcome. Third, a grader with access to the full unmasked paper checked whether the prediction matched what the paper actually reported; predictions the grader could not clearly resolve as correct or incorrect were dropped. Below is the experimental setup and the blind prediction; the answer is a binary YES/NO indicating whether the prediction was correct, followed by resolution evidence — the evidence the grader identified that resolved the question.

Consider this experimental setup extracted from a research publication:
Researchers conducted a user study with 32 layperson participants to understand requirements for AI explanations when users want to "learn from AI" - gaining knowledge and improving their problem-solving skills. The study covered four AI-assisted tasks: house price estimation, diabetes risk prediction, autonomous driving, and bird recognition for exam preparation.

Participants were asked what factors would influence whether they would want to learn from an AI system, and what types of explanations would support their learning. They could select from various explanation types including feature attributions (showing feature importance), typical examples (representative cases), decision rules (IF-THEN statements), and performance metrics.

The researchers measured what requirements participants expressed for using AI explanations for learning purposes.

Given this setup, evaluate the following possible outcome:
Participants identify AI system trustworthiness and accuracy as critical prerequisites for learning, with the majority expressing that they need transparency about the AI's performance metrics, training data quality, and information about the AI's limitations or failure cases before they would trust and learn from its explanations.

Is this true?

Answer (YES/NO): NO